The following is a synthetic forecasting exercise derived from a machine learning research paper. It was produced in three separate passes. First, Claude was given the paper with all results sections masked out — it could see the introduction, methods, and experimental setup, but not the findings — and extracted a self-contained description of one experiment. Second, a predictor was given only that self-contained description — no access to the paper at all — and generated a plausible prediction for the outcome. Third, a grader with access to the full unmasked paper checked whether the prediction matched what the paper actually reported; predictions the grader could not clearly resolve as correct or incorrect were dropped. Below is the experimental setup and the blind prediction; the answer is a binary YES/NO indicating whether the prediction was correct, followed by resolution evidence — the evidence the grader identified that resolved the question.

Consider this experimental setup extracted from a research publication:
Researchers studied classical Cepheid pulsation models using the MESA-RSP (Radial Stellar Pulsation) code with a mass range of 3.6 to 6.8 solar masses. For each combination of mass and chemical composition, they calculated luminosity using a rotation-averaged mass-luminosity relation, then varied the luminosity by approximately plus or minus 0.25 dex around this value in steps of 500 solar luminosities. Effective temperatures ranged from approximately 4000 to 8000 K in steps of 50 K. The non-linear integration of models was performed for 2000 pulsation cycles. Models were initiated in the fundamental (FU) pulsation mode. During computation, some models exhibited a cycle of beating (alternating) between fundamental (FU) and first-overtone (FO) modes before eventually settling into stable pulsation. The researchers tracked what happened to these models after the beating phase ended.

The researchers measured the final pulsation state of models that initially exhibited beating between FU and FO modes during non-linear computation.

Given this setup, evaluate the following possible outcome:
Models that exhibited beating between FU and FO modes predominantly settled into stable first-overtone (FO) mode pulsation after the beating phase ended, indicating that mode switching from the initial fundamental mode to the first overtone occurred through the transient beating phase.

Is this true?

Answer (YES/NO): NO